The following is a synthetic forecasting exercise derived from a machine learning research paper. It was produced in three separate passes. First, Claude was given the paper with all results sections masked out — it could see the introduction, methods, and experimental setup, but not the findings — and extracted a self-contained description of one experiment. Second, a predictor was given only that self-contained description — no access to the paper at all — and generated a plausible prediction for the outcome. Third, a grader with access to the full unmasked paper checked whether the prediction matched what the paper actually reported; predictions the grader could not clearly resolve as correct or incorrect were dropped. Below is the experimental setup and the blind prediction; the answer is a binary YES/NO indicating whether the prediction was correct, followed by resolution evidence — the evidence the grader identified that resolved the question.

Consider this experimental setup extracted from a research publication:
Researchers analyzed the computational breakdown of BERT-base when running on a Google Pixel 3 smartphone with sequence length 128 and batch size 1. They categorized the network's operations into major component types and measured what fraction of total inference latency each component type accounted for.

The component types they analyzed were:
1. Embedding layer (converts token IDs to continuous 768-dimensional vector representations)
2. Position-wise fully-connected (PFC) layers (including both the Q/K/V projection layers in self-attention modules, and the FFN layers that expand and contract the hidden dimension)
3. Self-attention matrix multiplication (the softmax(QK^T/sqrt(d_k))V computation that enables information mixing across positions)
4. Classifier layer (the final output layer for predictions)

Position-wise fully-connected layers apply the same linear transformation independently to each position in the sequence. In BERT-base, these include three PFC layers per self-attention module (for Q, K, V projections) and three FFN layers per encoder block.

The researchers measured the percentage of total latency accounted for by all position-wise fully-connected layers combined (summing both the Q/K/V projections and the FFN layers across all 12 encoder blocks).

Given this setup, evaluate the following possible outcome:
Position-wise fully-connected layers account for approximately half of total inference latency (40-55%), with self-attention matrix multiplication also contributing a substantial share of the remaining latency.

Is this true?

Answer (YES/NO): NO